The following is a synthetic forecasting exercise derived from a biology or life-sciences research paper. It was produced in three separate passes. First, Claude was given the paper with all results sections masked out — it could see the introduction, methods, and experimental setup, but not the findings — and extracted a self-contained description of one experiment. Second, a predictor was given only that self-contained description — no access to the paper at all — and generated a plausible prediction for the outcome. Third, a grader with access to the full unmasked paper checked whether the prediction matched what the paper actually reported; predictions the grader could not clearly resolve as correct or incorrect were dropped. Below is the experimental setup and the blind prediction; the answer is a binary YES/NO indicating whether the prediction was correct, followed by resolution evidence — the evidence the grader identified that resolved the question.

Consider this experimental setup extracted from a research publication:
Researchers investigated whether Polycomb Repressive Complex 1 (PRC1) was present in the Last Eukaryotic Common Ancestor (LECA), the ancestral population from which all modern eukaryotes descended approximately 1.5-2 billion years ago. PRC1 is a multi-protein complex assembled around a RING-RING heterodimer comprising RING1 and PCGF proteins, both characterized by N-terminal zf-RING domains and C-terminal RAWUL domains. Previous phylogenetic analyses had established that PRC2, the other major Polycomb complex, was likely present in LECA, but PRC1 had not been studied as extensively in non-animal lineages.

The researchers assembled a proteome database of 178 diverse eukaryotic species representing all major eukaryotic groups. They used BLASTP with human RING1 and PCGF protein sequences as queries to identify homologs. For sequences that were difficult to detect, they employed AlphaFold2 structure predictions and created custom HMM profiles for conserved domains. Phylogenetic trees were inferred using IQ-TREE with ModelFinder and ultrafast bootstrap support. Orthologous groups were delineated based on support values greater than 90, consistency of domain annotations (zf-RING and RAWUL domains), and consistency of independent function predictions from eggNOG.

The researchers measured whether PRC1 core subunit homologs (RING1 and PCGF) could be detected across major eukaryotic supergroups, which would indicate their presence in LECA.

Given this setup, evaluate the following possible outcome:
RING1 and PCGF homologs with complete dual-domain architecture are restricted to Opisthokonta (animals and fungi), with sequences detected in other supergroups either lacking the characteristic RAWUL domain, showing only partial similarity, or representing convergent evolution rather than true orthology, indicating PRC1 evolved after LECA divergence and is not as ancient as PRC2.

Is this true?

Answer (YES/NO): NO